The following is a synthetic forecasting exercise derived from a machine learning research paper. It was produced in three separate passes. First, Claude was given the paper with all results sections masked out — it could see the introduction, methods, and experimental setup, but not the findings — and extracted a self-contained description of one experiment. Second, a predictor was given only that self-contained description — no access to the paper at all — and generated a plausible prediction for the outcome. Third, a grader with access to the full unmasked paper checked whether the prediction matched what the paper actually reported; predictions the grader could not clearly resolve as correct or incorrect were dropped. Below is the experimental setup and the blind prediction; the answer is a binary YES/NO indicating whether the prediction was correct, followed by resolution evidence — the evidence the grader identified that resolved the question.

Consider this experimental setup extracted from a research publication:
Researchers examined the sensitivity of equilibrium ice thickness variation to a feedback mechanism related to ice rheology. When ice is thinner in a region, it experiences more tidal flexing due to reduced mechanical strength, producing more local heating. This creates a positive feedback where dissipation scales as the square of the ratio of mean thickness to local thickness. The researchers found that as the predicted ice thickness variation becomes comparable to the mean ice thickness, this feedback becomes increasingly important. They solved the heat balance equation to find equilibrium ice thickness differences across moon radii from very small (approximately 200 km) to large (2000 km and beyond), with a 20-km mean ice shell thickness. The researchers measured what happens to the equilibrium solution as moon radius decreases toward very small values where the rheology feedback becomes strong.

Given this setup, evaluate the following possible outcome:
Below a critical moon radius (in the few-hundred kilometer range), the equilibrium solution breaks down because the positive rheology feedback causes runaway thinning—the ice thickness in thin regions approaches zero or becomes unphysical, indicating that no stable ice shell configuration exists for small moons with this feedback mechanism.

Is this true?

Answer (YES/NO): YES